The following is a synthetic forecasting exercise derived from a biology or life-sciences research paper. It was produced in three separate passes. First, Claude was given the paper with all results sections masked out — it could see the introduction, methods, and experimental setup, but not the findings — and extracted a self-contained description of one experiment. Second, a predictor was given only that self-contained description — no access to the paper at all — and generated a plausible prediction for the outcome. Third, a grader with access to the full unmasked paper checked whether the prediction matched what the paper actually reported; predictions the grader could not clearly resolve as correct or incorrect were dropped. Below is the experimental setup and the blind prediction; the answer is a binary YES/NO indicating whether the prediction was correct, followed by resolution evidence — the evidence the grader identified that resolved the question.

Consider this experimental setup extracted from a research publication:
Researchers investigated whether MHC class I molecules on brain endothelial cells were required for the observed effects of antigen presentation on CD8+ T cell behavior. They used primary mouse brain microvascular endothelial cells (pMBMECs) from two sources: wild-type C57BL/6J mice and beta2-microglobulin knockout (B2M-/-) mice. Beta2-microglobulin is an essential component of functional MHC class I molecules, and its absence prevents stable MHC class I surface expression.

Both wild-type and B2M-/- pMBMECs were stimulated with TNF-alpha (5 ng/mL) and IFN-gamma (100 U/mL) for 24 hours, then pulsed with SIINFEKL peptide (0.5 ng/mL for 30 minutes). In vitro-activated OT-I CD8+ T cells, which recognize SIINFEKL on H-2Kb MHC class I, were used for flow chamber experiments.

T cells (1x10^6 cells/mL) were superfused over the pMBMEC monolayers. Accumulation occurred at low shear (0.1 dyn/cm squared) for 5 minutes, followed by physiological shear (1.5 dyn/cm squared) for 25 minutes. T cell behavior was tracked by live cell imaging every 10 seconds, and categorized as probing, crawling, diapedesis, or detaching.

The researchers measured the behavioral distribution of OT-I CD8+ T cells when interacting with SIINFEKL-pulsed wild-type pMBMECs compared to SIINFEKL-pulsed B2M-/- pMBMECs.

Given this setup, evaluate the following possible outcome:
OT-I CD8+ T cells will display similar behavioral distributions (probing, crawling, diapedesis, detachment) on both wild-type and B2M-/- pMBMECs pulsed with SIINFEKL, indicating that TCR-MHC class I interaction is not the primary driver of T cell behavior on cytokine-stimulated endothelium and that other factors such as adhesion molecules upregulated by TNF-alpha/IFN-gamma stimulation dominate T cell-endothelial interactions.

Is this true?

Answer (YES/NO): NO